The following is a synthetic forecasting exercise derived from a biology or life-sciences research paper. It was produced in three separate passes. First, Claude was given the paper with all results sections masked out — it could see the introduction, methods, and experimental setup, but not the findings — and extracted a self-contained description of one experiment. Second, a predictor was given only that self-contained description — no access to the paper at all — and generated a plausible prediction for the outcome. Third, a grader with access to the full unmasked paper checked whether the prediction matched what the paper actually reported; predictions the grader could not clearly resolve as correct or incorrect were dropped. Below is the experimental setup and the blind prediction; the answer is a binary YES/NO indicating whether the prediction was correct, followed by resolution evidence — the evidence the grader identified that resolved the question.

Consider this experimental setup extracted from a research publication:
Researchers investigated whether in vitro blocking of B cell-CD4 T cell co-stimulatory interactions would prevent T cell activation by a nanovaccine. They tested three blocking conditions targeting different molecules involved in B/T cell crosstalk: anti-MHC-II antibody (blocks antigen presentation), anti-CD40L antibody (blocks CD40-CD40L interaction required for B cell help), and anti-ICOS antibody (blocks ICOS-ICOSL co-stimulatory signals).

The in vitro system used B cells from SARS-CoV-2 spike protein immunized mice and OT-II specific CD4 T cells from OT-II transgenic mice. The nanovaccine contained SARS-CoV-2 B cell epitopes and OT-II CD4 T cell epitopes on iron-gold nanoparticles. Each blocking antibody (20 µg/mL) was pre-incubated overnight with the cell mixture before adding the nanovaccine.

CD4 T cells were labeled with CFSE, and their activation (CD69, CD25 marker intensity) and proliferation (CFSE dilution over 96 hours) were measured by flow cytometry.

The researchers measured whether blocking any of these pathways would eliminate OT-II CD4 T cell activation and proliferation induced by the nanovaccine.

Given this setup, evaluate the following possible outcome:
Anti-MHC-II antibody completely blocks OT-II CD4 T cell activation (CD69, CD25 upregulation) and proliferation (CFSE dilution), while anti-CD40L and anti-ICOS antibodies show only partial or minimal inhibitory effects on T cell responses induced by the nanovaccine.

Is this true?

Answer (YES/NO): NO